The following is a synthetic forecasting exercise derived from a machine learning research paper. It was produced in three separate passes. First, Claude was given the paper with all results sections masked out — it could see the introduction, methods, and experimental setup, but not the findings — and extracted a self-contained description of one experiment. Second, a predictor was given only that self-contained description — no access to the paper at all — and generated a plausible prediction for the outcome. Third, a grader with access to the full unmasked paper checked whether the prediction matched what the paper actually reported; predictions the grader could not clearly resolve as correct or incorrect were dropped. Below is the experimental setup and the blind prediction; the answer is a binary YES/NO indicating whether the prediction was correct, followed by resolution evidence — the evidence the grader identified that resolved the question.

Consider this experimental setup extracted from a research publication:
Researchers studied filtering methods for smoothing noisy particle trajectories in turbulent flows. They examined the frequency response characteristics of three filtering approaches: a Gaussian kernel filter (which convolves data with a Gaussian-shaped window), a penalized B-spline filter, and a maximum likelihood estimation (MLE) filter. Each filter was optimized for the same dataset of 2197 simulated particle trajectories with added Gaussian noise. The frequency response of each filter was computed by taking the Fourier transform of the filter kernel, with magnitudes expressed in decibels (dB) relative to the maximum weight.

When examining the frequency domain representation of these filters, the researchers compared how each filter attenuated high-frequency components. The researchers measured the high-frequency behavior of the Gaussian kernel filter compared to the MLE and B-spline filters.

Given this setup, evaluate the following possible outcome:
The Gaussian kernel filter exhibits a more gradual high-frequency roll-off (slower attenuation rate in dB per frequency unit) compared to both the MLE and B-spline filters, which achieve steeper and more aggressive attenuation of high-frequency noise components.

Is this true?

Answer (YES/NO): NO